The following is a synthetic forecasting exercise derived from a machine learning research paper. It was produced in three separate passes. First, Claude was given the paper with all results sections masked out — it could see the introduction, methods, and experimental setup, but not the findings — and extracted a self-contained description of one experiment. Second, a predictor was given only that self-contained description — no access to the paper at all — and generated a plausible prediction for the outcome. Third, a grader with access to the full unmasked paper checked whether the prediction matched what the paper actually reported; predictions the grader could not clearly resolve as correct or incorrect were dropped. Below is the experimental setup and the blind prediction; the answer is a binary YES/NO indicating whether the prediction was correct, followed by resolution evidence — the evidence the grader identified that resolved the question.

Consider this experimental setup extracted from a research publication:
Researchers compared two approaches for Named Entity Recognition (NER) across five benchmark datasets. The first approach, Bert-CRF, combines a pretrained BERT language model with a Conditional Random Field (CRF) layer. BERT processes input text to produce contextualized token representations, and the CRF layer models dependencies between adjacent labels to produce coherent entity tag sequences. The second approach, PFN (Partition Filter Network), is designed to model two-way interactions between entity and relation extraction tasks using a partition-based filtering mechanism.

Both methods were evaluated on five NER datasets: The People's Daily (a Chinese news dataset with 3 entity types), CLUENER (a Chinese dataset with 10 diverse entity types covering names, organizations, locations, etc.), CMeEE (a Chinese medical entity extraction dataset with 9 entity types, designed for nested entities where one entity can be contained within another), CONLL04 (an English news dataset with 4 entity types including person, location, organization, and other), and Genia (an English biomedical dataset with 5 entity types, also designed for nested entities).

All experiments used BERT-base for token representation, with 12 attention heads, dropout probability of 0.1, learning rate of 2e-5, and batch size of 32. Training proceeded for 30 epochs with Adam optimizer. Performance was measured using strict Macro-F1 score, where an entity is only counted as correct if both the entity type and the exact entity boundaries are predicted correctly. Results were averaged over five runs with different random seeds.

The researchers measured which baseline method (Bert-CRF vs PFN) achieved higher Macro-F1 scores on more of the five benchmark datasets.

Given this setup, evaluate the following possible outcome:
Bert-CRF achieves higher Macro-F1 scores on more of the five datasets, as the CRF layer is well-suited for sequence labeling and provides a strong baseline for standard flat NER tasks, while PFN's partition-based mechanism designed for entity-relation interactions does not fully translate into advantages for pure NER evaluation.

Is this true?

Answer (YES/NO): NO